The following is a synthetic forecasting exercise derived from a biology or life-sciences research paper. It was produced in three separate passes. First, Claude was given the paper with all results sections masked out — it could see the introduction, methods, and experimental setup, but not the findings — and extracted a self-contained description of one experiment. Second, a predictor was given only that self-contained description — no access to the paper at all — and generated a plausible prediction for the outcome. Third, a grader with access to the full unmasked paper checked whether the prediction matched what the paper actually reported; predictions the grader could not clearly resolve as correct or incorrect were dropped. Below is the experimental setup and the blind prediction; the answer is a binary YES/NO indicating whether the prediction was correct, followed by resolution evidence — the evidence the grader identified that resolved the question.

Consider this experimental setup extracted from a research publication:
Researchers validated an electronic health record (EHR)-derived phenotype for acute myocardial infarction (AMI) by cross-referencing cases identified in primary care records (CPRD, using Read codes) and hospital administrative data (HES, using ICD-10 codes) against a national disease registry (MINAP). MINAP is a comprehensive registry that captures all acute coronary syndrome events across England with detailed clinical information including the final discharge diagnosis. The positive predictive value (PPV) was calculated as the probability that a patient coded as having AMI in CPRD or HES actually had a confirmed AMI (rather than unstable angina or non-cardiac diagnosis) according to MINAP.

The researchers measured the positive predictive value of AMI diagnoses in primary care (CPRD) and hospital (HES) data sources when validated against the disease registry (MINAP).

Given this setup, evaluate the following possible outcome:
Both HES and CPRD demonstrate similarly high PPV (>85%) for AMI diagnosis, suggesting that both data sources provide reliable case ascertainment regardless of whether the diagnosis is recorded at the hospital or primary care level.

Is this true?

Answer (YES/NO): YES